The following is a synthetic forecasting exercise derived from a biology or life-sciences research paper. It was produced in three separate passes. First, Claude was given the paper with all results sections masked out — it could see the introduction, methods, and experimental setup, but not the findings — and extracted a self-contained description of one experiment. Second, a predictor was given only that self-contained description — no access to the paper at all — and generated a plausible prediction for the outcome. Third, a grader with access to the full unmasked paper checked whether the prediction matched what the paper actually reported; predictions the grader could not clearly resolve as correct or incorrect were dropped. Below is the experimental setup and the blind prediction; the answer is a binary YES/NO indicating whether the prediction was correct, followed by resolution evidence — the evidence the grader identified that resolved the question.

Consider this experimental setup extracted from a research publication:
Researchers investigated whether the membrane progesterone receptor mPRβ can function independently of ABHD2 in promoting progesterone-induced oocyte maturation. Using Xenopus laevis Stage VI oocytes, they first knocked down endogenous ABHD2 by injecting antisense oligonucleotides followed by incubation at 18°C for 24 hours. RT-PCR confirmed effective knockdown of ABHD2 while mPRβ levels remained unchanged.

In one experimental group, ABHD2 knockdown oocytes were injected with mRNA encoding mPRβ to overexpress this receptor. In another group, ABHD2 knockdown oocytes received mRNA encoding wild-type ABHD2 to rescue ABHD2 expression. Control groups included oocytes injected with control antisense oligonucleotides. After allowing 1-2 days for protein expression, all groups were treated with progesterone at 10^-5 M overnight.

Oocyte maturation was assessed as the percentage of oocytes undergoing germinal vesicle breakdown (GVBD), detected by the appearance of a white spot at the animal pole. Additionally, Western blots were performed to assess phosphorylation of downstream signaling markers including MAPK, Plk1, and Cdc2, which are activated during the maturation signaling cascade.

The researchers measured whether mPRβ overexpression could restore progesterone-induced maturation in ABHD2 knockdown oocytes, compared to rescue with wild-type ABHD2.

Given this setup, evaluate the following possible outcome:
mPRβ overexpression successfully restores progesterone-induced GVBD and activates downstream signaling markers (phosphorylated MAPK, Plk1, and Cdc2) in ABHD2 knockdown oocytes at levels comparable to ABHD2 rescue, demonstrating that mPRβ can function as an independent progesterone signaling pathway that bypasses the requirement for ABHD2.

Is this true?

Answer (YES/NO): NO